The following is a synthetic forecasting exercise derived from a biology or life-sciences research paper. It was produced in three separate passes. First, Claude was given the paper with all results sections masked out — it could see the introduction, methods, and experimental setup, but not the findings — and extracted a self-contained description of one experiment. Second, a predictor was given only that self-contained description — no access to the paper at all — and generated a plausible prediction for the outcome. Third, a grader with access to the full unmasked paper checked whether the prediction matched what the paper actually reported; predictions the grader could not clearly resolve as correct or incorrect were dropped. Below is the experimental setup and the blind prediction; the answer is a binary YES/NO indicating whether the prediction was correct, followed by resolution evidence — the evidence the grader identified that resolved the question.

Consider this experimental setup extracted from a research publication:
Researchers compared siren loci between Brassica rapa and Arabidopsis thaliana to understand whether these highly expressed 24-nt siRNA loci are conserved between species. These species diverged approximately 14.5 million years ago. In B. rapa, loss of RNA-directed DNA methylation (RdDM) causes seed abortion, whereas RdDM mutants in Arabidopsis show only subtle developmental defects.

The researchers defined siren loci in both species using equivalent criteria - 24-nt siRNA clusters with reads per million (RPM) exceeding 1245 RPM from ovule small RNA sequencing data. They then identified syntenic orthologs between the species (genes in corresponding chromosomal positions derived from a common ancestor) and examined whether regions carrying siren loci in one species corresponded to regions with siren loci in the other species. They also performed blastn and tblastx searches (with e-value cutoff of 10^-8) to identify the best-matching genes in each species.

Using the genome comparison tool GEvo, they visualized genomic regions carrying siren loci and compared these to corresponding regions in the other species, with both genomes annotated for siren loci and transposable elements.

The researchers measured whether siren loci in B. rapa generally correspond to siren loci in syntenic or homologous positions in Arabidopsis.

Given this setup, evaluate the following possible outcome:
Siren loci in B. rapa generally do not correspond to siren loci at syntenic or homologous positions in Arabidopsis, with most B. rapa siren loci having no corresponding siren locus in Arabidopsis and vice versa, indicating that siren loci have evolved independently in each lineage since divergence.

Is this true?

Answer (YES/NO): YES